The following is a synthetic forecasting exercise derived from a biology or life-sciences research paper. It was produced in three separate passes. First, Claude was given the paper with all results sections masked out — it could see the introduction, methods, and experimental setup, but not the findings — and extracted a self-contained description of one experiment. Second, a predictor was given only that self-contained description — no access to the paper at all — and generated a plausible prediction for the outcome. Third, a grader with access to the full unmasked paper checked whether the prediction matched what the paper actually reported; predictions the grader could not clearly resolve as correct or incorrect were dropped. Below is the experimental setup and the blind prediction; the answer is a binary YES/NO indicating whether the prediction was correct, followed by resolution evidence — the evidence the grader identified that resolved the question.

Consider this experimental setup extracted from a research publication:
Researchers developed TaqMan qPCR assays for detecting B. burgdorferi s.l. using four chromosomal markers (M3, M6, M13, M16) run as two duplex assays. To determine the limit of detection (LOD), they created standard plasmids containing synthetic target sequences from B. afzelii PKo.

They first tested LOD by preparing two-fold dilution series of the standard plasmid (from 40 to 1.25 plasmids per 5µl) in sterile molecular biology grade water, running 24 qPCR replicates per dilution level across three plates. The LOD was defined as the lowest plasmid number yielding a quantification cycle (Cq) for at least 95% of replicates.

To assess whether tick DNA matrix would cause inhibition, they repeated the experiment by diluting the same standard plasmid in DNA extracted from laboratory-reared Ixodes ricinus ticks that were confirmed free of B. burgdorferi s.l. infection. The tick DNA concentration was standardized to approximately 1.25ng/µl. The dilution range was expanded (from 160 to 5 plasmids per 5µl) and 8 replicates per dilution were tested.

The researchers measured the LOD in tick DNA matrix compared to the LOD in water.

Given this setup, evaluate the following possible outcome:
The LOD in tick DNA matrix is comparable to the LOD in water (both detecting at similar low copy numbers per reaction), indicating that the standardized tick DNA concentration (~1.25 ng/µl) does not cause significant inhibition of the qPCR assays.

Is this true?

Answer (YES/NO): NO